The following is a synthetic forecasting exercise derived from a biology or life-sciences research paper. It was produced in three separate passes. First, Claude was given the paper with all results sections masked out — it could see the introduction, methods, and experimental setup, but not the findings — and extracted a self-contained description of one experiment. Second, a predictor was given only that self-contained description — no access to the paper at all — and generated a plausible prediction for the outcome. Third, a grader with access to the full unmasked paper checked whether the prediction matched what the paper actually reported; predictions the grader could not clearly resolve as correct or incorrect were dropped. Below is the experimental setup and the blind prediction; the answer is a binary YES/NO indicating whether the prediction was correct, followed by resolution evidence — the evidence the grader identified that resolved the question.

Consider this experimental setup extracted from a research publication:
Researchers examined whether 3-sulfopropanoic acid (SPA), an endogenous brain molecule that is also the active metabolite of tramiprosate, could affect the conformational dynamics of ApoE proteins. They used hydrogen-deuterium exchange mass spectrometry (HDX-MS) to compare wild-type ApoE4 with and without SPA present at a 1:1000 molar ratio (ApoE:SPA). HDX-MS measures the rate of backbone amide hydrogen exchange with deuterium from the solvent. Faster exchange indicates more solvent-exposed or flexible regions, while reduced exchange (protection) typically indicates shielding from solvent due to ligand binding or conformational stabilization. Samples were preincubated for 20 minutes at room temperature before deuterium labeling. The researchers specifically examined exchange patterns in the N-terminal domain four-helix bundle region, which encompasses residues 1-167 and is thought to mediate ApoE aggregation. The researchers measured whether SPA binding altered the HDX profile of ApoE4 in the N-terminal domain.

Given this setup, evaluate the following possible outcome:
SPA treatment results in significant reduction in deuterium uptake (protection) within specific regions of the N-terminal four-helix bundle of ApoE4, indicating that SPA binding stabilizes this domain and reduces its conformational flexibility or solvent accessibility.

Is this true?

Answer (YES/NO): YES